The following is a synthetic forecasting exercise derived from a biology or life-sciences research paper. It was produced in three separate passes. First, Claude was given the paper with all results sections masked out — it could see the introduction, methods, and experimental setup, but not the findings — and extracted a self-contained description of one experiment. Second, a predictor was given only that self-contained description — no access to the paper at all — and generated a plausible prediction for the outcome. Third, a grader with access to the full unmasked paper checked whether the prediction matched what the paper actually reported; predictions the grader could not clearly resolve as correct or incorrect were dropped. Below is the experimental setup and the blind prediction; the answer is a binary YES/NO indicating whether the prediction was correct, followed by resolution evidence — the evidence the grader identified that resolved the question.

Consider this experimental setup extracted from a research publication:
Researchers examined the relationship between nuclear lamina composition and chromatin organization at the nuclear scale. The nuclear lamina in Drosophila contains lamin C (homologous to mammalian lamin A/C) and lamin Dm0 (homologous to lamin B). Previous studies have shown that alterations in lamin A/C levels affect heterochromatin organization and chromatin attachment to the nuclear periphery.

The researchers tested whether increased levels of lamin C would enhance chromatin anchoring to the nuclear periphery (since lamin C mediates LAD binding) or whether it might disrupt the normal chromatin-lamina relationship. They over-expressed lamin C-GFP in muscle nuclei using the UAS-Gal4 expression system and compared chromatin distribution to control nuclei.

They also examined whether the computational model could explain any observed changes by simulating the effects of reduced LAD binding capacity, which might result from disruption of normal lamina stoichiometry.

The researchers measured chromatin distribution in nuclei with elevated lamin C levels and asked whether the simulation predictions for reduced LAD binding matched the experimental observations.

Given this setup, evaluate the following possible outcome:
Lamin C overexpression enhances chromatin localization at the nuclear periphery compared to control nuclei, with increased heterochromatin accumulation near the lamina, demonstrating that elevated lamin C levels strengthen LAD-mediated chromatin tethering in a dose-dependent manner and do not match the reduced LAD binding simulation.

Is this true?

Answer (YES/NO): NO